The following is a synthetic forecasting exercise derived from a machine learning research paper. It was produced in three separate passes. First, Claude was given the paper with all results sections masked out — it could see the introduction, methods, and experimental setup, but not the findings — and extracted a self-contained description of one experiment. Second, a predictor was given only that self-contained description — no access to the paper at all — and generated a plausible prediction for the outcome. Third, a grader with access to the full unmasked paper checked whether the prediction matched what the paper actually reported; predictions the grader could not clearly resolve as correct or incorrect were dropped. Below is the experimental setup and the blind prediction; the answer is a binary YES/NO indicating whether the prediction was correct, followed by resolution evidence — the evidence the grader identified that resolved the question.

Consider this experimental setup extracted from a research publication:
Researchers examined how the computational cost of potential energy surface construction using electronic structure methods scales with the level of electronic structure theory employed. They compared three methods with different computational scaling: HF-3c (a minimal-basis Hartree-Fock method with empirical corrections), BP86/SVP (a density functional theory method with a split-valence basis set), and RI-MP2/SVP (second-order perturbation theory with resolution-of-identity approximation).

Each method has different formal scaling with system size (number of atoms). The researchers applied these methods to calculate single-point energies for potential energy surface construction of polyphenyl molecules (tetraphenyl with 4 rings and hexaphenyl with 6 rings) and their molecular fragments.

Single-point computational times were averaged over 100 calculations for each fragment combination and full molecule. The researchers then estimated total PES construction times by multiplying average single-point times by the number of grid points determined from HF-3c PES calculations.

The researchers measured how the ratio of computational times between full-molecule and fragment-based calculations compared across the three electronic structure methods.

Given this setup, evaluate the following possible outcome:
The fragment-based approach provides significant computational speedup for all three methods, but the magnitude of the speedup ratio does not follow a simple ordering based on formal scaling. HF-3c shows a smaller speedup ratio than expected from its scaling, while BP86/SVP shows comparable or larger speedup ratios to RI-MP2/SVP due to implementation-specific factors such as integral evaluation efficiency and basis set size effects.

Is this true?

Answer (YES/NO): NO